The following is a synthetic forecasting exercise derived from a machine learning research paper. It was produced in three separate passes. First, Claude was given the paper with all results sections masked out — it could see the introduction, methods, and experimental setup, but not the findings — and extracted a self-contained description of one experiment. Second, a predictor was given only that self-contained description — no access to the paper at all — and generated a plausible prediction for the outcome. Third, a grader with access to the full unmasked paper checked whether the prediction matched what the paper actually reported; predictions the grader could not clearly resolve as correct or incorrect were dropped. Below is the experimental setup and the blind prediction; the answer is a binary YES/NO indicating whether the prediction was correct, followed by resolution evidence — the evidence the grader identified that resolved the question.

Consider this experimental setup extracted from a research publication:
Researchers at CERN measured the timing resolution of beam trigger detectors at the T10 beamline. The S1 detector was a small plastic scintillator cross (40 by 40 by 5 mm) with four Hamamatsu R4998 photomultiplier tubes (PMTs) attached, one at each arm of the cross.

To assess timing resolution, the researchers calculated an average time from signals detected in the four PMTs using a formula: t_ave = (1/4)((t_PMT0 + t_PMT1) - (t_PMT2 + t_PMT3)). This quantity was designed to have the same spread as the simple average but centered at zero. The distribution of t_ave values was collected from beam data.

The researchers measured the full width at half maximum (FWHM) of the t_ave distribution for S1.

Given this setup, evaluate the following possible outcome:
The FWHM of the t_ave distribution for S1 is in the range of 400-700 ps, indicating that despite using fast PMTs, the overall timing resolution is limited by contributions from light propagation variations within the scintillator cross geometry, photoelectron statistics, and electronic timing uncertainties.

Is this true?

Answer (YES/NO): NO